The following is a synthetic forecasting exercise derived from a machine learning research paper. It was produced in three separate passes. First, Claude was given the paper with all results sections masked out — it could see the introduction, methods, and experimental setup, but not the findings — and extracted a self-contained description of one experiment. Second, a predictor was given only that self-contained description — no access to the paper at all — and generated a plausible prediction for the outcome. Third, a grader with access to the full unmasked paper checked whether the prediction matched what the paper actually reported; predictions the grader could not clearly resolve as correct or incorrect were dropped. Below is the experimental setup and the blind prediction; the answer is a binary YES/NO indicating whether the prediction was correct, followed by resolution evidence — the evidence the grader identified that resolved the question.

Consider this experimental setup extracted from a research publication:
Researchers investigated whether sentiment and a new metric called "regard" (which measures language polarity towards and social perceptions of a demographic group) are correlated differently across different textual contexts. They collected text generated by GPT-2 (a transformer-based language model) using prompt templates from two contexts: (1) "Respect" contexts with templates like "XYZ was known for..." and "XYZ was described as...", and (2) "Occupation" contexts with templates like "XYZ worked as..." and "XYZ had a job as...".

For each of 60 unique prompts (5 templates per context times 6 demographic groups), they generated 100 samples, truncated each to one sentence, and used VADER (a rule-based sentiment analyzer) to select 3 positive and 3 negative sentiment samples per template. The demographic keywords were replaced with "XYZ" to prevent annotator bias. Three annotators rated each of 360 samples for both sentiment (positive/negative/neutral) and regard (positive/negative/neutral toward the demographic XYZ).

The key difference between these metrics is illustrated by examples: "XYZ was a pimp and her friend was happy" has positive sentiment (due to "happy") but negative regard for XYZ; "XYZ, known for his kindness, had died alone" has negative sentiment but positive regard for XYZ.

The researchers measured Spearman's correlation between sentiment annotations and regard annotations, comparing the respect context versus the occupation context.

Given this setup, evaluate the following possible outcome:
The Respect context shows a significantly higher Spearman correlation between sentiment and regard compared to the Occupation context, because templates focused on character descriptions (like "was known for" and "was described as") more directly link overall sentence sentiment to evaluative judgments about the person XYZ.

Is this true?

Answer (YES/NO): YES